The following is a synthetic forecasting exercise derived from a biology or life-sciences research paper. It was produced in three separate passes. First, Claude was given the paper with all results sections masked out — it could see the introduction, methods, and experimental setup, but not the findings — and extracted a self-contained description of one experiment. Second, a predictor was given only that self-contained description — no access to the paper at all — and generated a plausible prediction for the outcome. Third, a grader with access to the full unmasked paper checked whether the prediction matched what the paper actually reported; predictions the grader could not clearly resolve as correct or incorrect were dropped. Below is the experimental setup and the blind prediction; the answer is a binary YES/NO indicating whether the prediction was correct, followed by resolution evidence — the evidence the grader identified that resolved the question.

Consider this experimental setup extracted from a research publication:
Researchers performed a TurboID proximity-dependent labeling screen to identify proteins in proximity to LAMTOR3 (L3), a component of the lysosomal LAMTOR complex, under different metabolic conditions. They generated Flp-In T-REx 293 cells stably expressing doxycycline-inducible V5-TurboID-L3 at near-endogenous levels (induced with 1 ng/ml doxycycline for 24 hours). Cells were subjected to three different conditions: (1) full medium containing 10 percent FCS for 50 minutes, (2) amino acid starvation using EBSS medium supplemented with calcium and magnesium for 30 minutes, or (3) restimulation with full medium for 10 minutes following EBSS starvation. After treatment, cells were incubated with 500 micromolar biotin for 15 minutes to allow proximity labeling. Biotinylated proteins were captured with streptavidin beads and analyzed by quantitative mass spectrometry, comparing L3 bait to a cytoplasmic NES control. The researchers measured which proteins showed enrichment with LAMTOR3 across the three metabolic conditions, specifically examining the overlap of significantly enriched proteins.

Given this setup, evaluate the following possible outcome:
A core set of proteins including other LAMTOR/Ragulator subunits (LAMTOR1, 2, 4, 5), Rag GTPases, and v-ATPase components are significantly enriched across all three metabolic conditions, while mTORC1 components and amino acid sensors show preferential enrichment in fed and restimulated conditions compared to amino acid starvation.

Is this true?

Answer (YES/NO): NO